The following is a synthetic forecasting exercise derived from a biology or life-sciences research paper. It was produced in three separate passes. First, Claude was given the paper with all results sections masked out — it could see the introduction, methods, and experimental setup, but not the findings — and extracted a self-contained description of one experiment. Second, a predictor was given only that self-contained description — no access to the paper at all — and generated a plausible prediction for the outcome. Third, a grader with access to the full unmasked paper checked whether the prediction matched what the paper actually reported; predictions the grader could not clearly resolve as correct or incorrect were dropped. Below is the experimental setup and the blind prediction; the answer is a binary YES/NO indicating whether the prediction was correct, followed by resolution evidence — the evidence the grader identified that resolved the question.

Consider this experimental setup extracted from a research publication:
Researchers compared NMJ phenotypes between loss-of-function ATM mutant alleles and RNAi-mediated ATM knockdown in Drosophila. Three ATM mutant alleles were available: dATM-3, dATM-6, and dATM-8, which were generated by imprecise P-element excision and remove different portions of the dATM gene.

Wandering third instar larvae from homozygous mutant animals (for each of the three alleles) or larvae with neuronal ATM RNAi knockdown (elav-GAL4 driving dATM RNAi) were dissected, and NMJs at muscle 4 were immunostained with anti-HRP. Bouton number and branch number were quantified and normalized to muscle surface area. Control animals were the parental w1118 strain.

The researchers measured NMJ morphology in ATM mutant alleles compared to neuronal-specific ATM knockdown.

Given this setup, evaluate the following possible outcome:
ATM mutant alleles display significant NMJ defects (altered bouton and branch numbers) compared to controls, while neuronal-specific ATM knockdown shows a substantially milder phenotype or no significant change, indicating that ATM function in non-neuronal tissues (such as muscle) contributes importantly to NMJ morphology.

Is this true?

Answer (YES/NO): NO